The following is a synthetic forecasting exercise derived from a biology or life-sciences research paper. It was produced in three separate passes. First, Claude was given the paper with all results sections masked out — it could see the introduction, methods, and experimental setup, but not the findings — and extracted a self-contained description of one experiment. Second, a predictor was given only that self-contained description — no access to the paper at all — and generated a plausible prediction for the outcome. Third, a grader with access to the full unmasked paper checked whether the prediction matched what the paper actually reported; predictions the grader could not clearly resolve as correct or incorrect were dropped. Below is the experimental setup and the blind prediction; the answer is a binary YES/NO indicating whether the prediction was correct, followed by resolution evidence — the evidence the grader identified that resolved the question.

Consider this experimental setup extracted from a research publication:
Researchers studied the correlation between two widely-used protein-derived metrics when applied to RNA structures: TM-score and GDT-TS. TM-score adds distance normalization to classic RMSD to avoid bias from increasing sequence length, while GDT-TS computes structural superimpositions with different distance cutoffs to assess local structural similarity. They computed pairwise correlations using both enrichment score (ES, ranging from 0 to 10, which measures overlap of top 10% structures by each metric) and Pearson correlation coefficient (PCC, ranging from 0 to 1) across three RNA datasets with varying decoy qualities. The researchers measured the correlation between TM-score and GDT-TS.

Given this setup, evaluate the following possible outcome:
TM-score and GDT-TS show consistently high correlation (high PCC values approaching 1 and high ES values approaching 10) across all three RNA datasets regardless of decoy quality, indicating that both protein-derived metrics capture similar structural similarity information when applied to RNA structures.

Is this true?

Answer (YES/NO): NO